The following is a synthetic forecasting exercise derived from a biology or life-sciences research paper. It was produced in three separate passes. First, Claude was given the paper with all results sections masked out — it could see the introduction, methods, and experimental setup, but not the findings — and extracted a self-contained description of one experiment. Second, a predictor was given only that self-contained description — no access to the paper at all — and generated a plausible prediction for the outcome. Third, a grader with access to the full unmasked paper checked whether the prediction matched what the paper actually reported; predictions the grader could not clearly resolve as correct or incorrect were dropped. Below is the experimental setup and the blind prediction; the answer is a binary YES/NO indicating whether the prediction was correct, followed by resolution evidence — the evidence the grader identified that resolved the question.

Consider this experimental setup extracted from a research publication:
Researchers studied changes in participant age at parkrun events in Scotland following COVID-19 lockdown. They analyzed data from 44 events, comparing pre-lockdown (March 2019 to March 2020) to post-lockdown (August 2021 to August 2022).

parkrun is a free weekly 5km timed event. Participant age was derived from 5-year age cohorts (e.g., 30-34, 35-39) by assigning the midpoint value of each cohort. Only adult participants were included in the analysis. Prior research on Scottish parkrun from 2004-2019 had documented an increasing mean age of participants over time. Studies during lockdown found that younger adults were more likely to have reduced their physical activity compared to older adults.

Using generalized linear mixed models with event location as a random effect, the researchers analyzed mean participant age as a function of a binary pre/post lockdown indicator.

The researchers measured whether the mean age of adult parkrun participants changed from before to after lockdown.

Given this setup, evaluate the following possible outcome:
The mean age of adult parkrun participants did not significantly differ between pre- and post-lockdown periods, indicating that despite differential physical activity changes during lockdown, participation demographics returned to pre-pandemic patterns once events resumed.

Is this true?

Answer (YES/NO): NO